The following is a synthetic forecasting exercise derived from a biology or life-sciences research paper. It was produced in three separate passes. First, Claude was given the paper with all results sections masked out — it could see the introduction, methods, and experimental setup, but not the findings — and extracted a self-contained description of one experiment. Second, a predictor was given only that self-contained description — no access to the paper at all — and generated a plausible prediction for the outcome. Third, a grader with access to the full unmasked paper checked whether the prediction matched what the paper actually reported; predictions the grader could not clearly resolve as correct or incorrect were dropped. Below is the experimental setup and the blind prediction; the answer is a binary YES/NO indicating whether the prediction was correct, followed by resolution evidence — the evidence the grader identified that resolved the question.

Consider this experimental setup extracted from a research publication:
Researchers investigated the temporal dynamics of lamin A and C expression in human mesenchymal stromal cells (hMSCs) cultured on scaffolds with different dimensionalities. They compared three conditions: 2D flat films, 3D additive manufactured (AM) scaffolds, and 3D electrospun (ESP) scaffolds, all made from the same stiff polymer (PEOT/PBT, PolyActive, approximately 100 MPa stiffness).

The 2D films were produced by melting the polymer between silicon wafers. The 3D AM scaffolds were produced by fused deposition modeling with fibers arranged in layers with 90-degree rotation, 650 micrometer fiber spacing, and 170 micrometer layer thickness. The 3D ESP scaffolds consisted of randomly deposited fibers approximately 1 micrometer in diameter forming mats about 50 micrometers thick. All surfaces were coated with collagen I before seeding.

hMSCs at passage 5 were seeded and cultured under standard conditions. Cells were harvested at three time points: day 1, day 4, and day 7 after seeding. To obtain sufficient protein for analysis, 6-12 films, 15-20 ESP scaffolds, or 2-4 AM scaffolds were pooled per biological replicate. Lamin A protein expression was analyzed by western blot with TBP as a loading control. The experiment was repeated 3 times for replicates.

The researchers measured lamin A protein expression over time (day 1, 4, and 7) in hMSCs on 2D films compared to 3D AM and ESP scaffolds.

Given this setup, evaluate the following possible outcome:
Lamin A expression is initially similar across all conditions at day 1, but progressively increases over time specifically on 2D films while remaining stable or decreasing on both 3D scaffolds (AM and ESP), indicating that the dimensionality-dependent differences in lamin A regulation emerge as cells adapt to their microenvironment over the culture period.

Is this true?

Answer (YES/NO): YES